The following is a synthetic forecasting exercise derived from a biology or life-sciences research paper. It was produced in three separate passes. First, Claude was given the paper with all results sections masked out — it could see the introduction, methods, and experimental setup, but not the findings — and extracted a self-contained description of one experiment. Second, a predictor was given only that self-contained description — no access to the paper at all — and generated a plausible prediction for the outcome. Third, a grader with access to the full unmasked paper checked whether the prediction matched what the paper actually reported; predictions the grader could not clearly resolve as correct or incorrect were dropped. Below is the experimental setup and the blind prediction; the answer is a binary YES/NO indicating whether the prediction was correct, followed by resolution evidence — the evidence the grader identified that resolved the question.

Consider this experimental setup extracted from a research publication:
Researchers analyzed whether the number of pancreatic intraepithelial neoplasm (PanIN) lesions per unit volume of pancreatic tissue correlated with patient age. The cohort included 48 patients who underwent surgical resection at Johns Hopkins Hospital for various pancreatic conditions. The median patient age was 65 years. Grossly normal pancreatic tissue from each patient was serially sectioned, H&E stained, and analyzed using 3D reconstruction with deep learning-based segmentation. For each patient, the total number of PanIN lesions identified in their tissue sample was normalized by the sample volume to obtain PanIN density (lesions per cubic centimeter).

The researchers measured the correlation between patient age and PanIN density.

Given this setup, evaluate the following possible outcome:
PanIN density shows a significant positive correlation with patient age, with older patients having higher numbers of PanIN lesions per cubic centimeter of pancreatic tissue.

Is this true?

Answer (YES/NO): NO